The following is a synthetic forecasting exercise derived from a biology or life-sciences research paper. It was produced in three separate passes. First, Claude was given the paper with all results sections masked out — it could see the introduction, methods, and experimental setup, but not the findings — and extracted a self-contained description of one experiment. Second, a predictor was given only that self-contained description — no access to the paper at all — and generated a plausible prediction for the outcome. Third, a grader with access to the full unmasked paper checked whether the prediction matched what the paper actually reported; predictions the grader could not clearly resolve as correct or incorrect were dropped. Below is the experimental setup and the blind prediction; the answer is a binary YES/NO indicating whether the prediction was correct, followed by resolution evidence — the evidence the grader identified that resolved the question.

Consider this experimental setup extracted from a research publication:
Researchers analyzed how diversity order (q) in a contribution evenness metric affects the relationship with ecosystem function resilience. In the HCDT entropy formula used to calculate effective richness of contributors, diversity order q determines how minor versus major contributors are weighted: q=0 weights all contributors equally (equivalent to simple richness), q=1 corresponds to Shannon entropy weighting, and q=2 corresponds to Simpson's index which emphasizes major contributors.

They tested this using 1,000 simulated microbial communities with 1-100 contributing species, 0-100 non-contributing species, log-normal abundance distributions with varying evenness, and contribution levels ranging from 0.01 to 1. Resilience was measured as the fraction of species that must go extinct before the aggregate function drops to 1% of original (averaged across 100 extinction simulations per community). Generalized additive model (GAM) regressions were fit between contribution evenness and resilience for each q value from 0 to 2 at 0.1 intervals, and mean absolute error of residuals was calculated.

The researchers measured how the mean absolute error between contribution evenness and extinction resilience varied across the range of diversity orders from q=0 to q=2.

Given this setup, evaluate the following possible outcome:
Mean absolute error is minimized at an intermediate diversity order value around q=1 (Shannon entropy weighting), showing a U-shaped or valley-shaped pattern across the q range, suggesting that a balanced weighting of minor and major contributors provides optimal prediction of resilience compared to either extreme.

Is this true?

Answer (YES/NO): NO